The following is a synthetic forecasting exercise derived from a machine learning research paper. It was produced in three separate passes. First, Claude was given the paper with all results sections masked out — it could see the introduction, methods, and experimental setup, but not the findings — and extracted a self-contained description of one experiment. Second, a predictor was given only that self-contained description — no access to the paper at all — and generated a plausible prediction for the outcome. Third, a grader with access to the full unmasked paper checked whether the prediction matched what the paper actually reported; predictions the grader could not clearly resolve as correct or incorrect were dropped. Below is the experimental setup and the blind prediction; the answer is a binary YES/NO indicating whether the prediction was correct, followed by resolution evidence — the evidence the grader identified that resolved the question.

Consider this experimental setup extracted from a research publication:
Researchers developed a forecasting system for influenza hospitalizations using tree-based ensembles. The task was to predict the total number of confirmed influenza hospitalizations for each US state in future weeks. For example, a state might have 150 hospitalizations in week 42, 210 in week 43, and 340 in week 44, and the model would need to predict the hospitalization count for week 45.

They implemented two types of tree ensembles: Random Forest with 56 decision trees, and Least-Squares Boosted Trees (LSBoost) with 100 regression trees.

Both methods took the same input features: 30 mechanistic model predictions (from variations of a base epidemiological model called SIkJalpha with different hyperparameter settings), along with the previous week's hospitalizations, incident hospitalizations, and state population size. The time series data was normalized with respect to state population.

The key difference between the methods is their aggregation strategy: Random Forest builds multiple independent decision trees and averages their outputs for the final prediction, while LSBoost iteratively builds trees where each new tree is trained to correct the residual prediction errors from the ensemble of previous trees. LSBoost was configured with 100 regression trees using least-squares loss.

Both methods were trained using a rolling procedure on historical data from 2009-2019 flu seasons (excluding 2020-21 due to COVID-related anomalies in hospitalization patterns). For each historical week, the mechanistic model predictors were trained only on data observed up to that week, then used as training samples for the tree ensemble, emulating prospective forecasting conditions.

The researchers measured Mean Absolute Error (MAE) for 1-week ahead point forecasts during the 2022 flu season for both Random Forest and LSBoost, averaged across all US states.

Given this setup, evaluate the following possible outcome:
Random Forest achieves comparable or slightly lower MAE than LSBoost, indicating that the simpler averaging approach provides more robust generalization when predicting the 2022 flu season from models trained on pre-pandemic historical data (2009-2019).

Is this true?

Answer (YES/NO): YES